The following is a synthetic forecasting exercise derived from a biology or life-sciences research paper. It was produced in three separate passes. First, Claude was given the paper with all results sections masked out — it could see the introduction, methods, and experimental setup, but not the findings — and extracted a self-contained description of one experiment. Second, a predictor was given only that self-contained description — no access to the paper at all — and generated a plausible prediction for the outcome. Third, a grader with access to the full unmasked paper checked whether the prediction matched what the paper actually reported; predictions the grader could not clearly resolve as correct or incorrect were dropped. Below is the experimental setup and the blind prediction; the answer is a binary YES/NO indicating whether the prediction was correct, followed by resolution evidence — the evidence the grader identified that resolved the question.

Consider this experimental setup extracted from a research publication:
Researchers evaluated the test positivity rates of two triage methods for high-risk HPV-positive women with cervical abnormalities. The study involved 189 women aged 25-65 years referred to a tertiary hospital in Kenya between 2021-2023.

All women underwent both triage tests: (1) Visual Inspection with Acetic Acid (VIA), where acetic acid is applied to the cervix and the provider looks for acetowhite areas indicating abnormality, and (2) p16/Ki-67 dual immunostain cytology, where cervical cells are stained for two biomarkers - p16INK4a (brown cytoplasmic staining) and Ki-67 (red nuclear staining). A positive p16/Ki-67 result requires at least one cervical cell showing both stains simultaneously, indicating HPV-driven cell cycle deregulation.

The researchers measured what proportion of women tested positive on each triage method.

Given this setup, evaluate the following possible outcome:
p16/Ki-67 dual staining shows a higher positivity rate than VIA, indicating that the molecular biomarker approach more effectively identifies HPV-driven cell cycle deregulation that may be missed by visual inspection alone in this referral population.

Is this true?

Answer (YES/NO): YES